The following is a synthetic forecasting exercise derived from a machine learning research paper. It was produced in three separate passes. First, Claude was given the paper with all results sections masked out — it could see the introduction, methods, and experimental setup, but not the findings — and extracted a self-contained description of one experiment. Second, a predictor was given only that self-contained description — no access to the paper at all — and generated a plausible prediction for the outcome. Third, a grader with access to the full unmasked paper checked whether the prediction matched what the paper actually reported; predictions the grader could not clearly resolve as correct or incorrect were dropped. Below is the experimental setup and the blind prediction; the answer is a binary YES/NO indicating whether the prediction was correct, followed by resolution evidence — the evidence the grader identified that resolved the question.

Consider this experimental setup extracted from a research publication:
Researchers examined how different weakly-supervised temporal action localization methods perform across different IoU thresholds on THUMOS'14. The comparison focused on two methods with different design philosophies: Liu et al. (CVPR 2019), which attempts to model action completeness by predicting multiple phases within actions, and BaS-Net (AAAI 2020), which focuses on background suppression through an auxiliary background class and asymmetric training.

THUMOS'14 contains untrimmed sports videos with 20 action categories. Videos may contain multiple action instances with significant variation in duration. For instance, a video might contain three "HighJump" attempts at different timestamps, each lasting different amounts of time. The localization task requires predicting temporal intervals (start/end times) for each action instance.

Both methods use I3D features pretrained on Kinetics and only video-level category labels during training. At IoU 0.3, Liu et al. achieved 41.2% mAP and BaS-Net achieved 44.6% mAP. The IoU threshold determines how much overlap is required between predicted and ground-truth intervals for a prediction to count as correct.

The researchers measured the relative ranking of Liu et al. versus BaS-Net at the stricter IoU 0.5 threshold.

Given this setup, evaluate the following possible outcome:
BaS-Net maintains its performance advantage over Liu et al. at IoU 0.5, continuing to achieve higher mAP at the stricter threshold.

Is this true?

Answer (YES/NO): YES